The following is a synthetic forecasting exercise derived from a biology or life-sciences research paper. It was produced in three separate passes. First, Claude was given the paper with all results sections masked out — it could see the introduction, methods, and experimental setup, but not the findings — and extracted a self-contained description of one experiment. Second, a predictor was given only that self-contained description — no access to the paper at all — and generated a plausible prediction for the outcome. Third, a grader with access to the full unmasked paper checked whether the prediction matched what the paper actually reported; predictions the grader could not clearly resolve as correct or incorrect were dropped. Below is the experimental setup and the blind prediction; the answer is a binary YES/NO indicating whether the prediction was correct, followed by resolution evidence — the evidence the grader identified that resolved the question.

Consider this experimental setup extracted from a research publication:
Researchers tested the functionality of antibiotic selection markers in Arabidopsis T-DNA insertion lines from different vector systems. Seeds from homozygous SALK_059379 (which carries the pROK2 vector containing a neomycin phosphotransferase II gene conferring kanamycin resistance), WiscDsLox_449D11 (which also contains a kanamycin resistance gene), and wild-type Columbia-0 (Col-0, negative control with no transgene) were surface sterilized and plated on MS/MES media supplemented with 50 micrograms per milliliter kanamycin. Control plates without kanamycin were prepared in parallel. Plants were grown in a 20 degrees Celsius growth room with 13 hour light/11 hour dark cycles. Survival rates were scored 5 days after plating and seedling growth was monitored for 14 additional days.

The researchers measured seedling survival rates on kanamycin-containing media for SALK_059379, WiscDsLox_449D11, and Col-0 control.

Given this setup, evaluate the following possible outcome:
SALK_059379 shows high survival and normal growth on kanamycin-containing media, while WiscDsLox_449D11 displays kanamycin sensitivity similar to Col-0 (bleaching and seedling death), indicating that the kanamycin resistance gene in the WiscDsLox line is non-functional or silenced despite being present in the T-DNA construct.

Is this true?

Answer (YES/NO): NO